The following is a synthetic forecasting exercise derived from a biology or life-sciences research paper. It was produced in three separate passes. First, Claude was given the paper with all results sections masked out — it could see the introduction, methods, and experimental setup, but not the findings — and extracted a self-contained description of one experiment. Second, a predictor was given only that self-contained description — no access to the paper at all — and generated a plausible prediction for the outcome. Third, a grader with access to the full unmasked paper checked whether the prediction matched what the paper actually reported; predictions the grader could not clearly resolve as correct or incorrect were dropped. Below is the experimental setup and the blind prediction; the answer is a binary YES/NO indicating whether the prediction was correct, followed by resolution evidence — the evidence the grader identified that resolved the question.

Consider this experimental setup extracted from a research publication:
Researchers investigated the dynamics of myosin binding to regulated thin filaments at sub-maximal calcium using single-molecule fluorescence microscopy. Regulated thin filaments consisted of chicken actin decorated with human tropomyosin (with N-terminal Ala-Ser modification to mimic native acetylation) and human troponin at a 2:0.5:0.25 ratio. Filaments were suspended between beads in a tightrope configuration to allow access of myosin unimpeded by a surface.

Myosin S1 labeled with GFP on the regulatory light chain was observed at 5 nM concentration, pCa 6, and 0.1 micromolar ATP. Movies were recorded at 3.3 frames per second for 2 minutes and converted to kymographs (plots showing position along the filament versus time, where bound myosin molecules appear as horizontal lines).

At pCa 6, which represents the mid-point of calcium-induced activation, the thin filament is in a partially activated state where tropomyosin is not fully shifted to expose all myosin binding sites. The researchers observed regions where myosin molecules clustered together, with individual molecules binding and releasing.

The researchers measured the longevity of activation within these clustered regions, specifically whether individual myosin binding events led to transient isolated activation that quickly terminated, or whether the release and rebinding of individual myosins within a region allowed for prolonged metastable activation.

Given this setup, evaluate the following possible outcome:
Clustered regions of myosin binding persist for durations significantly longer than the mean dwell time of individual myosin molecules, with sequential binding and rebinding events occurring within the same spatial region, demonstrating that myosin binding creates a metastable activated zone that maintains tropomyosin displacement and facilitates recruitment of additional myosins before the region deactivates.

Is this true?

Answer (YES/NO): YES